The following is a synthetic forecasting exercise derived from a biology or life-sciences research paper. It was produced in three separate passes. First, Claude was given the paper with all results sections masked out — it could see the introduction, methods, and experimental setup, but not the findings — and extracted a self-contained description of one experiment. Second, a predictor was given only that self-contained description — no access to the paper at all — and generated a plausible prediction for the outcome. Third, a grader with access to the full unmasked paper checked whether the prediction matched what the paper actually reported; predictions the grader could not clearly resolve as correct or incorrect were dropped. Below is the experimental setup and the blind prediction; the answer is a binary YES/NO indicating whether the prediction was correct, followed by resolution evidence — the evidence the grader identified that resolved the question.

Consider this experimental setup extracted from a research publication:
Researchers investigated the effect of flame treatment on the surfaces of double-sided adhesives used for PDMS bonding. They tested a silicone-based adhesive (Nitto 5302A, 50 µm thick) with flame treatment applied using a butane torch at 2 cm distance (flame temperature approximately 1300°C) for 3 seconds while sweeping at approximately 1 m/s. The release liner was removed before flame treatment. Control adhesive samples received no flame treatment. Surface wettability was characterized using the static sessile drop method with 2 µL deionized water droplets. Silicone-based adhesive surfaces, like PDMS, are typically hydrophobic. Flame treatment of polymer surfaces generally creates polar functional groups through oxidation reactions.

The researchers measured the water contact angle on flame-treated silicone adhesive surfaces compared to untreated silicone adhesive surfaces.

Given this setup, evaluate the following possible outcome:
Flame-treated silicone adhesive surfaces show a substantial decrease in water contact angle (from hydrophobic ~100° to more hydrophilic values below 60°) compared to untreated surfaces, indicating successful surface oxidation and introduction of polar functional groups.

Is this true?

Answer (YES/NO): YES